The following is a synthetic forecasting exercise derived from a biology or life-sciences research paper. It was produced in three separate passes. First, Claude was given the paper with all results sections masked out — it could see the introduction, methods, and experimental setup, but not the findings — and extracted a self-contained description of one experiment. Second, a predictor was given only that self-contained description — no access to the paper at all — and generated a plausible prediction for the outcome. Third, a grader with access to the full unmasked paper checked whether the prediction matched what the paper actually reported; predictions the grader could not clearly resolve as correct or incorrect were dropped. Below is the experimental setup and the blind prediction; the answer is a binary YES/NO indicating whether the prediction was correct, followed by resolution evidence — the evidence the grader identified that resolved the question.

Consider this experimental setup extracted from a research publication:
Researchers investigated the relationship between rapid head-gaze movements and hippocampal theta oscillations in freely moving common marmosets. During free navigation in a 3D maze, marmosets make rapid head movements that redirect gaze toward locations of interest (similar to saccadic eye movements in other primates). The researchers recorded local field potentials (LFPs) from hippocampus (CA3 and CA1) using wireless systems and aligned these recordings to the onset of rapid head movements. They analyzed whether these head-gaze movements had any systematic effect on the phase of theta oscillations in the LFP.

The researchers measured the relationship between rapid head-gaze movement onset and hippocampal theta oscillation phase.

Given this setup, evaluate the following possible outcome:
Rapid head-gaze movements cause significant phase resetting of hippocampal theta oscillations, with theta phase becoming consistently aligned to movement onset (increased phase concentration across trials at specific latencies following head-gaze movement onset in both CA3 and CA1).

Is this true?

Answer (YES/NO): YES